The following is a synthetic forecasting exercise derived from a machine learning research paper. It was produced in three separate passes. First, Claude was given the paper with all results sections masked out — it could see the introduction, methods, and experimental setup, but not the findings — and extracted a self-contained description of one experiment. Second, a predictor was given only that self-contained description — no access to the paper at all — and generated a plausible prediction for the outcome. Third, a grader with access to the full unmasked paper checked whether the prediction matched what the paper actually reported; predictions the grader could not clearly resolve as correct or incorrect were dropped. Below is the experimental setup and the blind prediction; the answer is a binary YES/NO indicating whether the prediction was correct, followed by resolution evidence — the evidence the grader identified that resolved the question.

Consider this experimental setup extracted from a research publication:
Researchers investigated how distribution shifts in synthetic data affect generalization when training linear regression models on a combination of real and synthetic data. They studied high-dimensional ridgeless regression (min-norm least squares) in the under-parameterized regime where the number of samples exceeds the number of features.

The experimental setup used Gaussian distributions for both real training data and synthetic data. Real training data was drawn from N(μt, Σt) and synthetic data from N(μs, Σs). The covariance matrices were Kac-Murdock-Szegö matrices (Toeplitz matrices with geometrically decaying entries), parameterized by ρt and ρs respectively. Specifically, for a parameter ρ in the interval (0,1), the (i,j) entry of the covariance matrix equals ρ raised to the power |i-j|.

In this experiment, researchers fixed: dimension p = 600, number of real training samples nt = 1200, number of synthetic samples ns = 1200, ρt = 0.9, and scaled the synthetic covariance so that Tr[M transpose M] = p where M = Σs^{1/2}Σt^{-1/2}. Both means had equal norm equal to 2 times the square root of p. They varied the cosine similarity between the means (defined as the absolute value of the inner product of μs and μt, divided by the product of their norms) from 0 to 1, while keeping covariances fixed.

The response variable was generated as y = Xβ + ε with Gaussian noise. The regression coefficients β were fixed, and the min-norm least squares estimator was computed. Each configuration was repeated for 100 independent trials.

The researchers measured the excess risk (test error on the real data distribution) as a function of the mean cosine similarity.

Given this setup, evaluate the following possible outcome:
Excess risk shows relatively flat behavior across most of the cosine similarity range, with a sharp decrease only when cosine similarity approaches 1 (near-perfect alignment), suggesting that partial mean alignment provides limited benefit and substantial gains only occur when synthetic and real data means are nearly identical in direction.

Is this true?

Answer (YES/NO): NO